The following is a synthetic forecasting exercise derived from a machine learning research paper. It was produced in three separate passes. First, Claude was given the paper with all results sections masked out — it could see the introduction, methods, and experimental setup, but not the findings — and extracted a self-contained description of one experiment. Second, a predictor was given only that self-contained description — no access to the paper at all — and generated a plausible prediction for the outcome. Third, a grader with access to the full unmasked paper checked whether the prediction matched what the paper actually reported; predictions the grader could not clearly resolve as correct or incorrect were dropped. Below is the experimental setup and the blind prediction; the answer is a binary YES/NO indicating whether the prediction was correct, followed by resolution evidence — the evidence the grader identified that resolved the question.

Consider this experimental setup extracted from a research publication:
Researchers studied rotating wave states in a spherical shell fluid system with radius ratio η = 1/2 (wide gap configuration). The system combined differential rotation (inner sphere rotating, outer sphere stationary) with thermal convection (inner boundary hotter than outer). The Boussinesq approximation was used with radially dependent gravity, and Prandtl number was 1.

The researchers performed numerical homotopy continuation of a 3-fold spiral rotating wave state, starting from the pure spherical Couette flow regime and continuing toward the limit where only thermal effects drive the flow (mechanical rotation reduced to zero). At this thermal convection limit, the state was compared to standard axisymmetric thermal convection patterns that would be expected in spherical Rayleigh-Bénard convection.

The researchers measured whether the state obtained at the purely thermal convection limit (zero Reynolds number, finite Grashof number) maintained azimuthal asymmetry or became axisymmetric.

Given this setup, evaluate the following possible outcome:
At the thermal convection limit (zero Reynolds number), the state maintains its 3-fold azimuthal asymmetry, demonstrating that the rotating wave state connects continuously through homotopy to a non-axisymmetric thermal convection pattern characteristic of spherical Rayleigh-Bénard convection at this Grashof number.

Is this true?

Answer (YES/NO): YES